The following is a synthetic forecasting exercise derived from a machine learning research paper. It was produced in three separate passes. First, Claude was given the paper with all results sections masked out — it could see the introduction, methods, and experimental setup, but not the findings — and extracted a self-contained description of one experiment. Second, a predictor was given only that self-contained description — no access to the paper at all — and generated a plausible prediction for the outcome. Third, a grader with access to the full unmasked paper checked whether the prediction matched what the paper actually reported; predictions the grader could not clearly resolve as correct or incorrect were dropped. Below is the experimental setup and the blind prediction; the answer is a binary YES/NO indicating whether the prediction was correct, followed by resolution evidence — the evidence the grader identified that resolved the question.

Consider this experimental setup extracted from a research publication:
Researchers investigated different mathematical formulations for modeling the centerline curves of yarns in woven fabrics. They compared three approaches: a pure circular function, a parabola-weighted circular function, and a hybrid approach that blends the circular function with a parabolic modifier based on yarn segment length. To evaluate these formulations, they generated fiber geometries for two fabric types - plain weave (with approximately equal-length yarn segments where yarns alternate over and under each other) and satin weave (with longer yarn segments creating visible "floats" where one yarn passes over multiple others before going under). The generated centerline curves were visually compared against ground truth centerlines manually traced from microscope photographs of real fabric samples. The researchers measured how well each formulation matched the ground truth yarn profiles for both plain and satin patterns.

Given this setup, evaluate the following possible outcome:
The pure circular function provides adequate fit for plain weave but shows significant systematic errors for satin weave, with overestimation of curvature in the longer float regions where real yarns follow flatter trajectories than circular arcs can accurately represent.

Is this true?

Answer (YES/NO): YES